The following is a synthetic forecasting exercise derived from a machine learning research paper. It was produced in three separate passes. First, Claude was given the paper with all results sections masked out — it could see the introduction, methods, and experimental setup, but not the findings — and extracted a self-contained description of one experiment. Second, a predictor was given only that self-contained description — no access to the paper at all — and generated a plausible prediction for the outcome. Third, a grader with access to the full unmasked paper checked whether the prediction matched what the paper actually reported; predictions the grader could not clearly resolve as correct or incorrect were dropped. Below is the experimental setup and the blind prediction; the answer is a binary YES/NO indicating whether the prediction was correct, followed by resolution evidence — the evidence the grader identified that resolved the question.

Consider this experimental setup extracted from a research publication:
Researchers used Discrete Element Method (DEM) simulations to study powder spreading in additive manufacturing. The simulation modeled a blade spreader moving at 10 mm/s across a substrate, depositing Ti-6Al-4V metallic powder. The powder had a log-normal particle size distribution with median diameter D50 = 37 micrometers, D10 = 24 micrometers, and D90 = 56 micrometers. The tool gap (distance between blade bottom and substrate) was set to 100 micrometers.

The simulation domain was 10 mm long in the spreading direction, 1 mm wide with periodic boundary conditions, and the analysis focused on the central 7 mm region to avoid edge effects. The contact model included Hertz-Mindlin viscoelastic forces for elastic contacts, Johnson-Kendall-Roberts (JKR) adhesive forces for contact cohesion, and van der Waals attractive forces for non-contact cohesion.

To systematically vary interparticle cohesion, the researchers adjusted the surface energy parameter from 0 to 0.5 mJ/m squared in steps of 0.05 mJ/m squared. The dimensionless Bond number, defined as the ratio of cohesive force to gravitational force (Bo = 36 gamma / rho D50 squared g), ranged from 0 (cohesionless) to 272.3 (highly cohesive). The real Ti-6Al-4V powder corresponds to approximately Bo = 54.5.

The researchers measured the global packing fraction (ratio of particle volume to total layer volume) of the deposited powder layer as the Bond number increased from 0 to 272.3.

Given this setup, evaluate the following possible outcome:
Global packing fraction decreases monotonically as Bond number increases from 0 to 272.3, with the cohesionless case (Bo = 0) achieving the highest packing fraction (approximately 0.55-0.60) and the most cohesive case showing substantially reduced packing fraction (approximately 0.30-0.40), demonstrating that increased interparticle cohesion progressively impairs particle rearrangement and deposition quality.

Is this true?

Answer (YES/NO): NO